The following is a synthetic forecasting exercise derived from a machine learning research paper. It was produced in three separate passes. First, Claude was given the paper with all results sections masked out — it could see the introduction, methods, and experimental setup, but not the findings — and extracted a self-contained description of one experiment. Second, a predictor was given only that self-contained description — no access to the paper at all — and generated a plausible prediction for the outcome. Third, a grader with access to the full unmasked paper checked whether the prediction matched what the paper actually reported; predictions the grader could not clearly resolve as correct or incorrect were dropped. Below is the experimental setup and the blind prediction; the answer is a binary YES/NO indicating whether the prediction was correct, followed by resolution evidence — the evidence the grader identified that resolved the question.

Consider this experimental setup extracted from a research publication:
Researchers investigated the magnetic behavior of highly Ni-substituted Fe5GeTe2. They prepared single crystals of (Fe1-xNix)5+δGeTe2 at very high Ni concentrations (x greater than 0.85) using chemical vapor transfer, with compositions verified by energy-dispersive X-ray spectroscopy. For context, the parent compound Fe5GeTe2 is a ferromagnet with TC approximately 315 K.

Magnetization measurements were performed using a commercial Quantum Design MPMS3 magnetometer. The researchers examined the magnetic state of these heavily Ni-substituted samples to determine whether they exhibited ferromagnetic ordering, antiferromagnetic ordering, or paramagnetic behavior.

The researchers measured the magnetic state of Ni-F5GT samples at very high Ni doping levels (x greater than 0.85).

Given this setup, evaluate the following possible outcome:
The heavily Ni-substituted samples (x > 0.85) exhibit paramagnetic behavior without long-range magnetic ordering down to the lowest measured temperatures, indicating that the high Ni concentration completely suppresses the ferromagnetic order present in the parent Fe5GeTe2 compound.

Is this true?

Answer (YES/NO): NO